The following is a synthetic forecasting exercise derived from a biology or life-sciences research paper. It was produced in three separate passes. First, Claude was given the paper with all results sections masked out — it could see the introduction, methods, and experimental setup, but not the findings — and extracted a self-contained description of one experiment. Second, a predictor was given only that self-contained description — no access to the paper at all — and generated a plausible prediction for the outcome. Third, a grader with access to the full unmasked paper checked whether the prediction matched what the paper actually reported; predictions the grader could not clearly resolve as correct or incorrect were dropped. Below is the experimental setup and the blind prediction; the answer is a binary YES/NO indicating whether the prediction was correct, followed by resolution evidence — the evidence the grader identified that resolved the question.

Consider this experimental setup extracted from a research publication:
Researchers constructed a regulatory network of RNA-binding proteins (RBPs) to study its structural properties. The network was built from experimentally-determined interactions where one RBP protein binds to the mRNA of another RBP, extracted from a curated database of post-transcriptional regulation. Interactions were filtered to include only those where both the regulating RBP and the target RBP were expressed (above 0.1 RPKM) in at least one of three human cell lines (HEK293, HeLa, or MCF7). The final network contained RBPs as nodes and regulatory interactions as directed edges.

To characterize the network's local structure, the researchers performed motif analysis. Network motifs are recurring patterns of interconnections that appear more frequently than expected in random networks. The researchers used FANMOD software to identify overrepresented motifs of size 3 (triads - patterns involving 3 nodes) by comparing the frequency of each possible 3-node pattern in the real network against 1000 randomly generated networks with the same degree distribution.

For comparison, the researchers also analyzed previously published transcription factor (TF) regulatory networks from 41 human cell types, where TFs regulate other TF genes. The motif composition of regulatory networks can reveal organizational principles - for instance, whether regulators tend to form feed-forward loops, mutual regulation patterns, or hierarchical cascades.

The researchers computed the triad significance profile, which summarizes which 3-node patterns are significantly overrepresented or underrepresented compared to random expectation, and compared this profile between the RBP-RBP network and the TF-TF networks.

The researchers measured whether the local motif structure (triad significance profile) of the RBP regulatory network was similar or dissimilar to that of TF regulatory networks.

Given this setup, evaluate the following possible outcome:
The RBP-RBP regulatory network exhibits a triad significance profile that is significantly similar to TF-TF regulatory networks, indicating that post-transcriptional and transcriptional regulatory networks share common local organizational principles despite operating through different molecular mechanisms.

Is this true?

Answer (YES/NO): NO